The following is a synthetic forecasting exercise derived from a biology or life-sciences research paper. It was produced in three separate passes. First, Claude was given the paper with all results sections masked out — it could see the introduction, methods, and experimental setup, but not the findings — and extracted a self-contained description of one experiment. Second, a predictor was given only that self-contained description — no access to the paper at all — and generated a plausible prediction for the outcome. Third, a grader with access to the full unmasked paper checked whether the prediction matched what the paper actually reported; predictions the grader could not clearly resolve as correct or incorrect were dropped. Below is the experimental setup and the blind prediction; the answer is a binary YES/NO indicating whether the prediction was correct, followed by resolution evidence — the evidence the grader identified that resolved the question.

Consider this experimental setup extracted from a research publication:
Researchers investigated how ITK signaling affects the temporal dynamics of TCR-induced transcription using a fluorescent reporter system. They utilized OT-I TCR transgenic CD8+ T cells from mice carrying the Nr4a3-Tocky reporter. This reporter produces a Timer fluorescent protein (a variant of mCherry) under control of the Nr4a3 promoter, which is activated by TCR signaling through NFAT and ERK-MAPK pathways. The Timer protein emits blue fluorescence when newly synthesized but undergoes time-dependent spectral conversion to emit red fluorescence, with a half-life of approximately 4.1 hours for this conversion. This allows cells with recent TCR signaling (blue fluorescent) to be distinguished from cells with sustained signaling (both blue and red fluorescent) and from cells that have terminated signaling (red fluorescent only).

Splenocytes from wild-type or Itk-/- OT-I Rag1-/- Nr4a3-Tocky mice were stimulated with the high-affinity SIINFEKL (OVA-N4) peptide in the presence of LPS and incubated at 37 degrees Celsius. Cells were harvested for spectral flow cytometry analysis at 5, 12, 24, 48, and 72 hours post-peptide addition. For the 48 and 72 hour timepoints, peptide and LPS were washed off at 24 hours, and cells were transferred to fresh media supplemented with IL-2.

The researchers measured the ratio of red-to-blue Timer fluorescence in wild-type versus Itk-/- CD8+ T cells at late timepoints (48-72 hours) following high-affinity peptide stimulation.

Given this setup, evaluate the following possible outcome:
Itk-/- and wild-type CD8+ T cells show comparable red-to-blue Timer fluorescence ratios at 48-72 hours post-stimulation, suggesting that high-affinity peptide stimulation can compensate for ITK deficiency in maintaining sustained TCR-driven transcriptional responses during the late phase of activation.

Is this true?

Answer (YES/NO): NO